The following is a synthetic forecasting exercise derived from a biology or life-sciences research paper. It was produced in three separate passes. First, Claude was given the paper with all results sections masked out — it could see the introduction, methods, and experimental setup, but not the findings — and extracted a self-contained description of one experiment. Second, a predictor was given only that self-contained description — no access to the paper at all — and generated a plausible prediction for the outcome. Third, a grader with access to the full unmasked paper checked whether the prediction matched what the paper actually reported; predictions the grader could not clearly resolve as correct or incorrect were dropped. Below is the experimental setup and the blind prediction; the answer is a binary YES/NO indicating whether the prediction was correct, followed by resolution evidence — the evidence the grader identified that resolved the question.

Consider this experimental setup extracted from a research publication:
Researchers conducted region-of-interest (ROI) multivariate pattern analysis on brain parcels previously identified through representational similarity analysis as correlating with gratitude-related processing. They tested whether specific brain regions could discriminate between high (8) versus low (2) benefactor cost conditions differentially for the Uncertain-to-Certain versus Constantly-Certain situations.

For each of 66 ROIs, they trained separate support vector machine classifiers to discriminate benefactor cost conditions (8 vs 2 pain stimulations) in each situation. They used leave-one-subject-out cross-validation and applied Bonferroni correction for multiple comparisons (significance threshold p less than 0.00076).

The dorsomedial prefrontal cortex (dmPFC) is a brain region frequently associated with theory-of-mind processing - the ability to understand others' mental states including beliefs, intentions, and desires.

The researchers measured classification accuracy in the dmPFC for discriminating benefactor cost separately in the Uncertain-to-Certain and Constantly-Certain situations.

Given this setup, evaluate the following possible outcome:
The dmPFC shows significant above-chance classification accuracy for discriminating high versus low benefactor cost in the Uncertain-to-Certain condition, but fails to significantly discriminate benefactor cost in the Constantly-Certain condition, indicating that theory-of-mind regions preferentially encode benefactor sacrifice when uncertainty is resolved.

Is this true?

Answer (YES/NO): YES